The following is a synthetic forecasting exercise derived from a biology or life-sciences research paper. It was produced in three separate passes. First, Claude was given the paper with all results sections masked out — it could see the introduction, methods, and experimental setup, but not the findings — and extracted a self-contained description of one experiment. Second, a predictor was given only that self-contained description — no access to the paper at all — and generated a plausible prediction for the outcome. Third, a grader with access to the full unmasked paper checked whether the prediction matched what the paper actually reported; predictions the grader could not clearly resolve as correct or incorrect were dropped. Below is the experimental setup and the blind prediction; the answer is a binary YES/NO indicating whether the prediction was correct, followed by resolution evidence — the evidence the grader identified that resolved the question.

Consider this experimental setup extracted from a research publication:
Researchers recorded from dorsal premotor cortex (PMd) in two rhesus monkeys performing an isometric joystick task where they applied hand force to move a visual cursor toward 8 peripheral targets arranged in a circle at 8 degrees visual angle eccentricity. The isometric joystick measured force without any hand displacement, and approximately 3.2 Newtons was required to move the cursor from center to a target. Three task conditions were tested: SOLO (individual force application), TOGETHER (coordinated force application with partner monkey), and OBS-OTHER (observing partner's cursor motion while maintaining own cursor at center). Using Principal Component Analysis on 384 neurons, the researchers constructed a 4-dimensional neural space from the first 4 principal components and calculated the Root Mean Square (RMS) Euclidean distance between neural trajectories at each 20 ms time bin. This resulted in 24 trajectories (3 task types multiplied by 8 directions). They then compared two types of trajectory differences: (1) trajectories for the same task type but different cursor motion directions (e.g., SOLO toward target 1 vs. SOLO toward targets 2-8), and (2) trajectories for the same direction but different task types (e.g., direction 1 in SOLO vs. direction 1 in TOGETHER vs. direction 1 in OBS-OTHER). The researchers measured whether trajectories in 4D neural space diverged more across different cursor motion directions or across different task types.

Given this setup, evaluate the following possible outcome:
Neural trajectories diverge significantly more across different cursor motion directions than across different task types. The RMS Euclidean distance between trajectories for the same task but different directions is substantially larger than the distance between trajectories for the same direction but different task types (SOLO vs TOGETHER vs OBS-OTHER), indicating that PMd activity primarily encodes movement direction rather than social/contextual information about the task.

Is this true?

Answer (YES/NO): YES